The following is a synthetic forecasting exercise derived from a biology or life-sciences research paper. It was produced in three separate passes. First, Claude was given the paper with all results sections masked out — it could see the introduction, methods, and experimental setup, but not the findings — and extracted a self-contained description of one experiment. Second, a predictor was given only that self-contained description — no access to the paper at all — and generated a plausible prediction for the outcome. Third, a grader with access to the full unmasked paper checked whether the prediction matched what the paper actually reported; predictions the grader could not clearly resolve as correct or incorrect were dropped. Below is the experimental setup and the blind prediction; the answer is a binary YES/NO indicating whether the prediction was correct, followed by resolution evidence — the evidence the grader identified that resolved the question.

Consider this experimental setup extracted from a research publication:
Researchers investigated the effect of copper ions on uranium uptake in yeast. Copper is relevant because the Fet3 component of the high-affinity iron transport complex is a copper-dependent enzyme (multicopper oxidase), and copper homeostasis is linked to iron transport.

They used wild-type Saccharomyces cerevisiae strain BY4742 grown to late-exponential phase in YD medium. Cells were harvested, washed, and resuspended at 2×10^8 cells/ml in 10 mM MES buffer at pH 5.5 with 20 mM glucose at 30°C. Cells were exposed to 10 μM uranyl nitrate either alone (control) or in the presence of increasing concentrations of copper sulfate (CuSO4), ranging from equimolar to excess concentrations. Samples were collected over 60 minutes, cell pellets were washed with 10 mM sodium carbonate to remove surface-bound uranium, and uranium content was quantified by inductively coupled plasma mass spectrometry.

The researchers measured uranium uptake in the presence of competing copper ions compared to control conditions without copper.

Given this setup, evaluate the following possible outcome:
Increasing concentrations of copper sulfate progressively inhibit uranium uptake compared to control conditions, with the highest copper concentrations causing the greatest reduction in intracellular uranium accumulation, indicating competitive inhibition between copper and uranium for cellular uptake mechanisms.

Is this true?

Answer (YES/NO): NO